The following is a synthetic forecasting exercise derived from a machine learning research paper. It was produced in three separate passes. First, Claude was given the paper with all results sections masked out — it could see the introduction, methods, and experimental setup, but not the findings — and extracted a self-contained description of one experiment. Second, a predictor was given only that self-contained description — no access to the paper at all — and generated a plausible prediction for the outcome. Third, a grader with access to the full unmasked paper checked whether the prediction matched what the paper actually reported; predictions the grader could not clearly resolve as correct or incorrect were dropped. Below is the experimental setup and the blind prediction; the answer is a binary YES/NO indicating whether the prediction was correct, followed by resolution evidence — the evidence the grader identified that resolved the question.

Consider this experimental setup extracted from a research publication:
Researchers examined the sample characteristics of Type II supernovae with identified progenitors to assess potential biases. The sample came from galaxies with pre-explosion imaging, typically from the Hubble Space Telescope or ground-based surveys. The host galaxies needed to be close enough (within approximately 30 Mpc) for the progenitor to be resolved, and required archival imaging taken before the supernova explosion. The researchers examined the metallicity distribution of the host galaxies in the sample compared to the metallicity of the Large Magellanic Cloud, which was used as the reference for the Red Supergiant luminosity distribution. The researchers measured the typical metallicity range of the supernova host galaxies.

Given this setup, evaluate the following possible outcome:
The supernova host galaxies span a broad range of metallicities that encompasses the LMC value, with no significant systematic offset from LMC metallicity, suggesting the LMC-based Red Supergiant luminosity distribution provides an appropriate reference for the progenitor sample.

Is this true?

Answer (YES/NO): NO